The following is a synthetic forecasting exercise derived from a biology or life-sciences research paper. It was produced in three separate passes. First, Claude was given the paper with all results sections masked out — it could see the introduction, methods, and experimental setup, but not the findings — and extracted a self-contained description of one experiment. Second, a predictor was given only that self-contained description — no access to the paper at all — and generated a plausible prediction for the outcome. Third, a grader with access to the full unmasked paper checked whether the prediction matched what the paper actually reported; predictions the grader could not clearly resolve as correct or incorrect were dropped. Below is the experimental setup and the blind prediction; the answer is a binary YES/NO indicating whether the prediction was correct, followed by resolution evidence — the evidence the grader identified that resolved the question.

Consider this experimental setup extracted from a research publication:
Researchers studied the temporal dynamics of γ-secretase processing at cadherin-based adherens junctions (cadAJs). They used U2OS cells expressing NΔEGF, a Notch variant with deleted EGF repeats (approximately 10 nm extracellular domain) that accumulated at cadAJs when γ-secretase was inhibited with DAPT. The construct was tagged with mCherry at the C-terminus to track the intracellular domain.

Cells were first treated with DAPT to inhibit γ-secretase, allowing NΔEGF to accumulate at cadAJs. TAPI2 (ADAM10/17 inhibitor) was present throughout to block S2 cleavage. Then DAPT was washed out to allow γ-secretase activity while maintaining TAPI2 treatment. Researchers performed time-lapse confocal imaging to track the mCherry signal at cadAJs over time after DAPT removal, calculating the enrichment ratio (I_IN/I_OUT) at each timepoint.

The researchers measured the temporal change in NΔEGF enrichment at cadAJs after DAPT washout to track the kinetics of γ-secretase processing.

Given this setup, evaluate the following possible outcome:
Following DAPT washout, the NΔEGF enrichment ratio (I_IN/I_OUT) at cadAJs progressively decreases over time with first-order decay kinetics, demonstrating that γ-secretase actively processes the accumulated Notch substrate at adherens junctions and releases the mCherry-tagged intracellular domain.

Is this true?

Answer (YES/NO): YES